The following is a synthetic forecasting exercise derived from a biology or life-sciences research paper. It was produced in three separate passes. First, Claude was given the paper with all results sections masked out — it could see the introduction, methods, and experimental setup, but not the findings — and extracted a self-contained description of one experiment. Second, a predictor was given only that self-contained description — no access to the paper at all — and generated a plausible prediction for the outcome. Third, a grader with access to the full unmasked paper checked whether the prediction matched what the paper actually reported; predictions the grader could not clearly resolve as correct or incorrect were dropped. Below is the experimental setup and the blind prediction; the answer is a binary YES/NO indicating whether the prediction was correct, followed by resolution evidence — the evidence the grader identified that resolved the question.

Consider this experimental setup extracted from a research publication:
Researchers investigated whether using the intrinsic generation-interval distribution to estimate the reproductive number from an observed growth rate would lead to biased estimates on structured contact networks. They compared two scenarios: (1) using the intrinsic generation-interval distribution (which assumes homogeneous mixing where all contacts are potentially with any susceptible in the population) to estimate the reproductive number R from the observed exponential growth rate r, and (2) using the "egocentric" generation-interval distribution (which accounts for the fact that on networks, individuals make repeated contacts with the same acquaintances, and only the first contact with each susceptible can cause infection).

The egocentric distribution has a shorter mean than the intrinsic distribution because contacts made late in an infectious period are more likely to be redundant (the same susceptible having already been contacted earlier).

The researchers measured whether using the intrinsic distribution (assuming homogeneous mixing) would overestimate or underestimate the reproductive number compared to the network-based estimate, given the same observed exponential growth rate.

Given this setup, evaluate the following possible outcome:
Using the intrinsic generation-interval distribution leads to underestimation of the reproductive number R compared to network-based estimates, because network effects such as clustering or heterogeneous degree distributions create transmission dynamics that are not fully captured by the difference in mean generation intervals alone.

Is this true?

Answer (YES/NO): NO